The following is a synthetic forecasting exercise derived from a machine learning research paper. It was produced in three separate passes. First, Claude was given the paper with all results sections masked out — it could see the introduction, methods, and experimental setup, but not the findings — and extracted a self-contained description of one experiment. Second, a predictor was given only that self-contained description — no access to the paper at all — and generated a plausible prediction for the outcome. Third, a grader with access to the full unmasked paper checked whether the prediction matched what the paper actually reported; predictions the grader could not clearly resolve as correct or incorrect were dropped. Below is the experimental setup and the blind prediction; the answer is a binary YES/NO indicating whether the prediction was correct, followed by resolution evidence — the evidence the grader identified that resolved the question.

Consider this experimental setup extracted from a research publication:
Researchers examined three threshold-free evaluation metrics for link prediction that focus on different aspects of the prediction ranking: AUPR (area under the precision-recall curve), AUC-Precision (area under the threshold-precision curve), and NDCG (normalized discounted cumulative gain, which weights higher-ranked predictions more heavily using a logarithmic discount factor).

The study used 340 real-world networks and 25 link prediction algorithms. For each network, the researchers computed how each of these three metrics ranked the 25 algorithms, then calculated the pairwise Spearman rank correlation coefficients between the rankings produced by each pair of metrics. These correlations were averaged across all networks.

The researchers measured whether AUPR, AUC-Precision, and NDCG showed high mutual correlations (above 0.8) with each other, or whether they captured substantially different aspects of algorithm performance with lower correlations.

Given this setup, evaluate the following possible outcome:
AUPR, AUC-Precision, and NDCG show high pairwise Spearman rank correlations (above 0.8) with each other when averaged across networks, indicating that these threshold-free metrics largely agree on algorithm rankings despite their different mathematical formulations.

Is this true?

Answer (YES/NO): YES